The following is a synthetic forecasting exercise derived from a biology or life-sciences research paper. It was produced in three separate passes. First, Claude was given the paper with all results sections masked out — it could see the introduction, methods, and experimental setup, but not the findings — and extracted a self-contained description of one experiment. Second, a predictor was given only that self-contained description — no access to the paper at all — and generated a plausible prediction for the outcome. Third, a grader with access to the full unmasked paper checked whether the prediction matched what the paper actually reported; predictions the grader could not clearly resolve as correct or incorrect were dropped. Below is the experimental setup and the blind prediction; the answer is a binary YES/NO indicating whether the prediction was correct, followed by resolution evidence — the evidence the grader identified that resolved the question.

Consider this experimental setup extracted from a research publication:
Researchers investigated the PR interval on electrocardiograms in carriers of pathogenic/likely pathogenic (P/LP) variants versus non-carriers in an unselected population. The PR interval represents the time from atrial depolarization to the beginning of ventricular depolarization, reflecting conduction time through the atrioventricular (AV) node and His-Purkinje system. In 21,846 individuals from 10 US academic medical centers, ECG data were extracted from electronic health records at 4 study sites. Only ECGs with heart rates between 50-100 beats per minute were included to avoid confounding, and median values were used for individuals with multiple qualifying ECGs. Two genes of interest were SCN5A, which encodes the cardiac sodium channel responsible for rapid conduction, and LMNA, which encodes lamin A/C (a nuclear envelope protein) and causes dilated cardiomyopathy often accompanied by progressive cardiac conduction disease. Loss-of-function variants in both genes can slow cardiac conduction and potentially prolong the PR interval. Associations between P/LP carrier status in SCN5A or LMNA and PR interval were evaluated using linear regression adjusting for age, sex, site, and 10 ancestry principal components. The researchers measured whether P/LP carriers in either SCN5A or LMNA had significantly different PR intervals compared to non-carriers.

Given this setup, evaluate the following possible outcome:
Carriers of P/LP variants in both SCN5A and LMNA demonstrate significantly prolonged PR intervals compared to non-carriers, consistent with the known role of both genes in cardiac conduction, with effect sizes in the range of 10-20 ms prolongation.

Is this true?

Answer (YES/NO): NO